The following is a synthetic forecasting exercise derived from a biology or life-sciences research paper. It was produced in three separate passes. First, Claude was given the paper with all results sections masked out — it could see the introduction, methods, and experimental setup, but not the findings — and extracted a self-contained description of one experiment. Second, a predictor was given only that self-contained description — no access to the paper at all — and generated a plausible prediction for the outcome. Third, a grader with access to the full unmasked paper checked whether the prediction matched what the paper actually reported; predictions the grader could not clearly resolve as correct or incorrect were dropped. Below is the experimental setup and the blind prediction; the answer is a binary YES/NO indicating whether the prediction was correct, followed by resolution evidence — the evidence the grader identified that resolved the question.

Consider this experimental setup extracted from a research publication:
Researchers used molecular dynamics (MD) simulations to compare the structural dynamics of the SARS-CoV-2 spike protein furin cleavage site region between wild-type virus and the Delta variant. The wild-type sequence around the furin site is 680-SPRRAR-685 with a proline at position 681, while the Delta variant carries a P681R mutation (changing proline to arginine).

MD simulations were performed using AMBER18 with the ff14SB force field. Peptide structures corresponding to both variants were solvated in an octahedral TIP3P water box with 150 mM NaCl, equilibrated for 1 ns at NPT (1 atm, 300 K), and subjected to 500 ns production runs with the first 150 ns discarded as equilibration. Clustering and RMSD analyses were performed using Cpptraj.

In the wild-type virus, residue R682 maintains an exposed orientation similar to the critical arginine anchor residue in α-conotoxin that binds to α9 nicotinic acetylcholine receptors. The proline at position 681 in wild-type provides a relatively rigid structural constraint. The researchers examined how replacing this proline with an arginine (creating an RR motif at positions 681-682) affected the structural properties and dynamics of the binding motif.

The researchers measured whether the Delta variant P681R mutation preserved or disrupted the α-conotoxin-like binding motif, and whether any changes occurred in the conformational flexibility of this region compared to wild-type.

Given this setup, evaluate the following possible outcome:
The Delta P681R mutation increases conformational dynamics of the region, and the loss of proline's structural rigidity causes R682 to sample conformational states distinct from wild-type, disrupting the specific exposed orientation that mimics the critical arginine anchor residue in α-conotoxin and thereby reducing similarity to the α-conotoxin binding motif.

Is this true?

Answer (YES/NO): NO